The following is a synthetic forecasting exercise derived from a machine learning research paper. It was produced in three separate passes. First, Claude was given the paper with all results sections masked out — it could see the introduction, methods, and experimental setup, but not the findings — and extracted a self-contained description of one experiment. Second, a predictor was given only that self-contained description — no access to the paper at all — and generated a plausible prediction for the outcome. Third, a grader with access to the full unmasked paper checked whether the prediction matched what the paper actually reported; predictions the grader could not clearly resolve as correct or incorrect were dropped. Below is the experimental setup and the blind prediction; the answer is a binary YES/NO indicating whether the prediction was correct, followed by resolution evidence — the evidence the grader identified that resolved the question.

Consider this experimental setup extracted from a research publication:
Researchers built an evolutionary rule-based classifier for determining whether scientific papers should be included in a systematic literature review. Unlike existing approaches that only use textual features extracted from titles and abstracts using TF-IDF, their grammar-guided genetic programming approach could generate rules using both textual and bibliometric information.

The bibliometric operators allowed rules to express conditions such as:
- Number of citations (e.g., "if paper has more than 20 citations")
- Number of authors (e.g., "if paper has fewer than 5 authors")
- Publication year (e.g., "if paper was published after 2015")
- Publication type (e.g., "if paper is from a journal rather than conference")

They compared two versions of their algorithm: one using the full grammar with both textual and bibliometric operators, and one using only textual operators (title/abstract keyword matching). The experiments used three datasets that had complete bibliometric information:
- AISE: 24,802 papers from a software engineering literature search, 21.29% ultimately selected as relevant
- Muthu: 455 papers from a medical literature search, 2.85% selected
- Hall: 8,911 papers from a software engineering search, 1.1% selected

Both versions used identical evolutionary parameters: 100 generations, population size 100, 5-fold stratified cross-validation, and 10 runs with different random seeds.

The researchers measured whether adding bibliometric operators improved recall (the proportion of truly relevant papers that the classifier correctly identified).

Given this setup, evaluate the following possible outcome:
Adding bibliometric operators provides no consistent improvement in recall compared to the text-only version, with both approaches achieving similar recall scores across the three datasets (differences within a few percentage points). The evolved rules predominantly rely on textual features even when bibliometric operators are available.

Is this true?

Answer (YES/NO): NO